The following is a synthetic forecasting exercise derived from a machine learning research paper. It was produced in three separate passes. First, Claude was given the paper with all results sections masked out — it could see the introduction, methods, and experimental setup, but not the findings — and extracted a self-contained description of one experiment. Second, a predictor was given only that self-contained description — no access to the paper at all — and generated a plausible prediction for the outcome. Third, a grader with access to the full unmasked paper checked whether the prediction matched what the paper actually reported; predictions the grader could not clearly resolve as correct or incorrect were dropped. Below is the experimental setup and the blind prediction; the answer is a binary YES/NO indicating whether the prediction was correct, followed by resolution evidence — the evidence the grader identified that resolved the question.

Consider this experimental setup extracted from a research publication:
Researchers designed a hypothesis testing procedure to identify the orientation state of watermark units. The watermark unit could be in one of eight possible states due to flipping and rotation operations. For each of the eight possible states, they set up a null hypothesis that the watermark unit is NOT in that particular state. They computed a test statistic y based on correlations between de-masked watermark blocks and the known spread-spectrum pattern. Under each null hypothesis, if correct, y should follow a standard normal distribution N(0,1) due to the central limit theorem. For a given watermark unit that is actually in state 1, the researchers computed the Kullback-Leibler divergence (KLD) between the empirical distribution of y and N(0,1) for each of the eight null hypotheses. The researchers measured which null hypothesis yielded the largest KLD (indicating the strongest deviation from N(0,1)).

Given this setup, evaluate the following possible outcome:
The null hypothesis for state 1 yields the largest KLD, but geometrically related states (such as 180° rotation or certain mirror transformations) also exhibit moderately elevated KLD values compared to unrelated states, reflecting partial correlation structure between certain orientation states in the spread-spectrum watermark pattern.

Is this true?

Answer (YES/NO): NO